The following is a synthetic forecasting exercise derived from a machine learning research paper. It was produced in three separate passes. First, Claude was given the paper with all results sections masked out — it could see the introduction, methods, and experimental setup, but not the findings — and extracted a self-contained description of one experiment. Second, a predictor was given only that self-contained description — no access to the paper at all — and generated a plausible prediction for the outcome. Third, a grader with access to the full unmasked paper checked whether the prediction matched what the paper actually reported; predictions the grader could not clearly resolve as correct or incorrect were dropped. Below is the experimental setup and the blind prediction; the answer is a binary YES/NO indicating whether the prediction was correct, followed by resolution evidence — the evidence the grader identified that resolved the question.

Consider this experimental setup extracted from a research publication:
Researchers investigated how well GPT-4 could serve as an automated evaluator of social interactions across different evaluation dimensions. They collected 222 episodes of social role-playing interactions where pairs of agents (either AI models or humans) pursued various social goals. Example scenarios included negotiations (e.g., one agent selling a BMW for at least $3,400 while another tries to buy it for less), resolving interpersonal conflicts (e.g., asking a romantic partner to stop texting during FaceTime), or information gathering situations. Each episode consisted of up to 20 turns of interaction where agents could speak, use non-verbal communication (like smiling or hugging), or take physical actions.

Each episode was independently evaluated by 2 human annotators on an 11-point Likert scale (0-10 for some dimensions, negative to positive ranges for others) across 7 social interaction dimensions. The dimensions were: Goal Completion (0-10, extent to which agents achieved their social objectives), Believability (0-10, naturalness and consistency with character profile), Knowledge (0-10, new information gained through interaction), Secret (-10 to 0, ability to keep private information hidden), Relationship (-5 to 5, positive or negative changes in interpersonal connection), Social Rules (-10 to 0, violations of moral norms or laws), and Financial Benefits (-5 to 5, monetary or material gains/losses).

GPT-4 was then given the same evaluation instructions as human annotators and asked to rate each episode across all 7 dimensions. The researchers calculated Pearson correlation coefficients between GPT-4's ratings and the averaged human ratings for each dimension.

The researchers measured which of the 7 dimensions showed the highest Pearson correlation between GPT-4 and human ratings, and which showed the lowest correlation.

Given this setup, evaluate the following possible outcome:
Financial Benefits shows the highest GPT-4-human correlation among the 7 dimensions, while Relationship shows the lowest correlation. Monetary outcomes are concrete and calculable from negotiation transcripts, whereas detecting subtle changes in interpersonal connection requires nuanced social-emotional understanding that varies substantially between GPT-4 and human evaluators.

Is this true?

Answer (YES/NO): NO